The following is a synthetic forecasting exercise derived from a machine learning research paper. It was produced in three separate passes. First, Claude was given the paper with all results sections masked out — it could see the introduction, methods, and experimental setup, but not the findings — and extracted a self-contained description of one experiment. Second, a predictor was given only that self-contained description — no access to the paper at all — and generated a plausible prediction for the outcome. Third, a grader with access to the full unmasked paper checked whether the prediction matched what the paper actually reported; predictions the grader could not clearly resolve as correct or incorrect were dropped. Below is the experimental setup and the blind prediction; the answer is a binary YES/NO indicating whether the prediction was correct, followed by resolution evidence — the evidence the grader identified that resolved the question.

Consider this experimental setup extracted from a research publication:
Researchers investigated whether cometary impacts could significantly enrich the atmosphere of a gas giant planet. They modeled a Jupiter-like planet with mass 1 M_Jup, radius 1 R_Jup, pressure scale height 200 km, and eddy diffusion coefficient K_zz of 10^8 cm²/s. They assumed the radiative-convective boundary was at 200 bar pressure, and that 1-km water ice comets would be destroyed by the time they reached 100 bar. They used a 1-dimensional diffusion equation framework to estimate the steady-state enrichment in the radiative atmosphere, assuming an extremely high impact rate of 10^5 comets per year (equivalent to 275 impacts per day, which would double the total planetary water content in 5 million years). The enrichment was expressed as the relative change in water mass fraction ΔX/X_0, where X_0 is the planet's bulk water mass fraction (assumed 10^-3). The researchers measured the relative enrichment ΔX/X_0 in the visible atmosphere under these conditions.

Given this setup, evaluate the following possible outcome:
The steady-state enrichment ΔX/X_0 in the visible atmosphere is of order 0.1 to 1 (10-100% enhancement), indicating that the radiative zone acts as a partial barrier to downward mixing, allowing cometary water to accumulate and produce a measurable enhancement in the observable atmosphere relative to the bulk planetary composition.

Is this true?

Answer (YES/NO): NO